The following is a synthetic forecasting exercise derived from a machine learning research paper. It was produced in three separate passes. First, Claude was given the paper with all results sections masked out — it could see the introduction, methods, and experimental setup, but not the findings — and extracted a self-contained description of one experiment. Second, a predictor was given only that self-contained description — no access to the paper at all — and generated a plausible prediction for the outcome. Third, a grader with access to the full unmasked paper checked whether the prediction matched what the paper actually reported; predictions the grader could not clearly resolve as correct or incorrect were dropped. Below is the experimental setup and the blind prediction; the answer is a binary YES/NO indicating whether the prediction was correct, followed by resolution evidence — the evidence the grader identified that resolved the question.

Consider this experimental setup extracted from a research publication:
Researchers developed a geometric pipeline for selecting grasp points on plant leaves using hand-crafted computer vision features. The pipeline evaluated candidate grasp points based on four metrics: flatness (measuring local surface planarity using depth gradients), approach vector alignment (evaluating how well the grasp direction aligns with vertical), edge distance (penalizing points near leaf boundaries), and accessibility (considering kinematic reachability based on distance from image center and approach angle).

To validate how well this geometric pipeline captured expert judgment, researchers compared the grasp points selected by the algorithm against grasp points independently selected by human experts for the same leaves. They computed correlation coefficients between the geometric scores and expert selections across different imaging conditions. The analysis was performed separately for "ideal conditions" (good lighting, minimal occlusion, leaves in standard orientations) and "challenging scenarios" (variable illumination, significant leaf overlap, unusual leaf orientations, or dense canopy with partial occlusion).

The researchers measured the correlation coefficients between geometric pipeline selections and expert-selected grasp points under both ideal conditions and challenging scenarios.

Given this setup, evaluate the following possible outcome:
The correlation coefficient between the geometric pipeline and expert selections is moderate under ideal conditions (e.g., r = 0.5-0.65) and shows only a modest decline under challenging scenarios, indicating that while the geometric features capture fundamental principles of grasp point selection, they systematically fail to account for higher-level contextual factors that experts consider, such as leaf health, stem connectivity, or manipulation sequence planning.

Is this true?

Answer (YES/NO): NO